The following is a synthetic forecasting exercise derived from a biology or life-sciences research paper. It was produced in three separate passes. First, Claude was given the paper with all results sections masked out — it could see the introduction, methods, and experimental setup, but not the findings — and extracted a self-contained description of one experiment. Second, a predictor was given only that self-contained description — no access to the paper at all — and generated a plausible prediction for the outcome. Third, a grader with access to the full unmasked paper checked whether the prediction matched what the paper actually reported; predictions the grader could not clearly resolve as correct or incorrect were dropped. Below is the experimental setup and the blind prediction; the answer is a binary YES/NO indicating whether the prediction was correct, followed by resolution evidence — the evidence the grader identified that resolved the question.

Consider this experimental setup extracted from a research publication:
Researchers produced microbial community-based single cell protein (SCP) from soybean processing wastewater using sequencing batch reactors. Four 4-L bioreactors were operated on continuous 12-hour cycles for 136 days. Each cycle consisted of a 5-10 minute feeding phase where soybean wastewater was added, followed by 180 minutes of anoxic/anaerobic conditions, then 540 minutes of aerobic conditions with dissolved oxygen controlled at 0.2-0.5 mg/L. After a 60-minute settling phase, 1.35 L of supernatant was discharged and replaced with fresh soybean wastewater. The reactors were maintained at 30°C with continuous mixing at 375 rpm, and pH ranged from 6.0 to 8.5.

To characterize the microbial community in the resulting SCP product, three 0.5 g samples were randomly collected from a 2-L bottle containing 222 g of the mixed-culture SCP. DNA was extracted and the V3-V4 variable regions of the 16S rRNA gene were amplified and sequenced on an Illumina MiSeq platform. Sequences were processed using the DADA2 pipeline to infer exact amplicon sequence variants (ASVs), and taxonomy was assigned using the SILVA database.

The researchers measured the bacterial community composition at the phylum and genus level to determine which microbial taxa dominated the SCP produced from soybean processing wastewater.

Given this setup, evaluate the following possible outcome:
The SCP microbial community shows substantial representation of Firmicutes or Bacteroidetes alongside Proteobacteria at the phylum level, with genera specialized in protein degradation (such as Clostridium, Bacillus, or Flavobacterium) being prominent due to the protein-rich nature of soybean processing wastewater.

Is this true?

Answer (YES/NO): NO